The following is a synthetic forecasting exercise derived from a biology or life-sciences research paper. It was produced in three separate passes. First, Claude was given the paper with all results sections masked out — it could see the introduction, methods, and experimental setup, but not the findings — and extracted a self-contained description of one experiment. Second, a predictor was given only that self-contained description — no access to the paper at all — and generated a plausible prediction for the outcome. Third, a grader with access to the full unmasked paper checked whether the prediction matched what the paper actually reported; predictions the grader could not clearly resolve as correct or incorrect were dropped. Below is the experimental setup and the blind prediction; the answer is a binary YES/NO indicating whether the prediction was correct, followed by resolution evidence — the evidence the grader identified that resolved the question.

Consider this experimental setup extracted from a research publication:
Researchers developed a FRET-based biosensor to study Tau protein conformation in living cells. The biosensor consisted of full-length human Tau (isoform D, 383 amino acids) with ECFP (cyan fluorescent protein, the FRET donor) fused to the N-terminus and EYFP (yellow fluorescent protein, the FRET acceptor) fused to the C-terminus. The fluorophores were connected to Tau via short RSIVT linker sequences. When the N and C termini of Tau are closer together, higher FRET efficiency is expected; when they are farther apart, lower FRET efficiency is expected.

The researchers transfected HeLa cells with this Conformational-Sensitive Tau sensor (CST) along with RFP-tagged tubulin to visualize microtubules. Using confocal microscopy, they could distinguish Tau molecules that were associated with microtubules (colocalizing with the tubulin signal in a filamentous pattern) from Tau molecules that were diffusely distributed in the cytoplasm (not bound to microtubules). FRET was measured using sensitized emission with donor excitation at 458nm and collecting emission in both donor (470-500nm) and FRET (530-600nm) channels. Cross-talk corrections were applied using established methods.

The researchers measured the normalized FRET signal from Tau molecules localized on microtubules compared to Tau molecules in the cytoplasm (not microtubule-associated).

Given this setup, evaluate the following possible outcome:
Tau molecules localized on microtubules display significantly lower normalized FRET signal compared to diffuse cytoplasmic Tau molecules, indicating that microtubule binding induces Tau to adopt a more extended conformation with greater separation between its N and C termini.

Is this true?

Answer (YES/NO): NO